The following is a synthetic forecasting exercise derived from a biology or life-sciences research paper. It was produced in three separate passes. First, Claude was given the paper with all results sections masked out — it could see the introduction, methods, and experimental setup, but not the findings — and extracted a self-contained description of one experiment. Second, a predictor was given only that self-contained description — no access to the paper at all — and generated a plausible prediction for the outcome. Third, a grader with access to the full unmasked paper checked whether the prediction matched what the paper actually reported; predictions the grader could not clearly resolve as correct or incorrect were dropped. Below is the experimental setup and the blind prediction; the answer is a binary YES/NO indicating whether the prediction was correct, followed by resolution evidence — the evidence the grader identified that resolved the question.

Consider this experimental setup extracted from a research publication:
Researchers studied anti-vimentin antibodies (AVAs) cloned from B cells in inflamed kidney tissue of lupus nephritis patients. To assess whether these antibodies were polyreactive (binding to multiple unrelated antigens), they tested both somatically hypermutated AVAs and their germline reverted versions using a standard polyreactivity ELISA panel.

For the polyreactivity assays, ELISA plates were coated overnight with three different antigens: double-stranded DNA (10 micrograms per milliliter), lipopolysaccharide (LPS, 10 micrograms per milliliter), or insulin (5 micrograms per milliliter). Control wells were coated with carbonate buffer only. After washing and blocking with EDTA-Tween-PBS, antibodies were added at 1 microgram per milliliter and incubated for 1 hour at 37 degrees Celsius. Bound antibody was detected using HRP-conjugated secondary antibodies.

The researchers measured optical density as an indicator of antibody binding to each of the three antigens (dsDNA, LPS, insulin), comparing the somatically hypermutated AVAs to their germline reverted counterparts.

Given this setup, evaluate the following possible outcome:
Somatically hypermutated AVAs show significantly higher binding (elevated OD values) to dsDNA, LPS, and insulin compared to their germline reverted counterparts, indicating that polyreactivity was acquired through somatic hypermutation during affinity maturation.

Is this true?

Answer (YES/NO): YES